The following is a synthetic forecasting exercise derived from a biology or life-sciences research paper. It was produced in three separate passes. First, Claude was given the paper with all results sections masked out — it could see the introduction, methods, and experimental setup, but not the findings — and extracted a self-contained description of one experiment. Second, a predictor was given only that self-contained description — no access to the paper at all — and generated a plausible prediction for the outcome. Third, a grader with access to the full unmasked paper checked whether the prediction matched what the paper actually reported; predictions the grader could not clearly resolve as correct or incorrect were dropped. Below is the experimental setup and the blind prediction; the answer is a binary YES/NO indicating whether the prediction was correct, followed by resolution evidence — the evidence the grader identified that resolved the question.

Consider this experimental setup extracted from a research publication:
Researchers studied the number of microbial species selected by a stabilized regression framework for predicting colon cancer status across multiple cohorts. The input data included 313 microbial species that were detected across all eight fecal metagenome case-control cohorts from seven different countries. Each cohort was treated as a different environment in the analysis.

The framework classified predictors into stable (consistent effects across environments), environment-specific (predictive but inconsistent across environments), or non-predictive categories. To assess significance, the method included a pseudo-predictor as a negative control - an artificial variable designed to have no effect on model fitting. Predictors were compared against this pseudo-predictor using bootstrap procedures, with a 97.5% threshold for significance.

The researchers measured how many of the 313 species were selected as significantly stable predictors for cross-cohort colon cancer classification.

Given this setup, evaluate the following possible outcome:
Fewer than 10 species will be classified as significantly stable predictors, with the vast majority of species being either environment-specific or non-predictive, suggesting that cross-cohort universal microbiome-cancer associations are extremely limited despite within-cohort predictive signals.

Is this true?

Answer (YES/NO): NO